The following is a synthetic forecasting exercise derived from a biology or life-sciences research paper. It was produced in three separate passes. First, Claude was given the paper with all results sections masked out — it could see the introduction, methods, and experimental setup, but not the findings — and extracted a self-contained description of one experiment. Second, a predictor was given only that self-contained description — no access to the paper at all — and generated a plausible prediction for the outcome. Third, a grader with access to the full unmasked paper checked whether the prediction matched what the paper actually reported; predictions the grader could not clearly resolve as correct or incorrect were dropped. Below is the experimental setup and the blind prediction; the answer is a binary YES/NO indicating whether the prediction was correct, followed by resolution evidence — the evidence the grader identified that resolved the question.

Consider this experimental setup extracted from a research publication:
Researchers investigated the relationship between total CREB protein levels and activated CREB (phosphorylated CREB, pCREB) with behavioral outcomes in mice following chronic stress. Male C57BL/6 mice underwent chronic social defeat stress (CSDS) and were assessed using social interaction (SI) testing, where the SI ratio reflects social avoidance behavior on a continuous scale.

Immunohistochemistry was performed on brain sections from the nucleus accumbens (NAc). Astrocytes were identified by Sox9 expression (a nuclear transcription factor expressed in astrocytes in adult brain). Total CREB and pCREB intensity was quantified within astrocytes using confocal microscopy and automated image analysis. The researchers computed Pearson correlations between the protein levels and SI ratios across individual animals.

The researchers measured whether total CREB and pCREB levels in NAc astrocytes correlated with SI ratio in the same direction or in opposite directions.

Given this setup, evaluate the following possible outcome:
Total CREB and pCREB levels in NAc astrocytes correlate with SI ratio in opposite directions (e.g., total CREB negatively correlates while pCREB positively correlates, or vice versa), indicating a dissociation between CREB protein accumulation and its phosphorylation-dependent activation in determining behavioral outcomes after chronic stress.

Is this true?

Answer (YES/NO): YES